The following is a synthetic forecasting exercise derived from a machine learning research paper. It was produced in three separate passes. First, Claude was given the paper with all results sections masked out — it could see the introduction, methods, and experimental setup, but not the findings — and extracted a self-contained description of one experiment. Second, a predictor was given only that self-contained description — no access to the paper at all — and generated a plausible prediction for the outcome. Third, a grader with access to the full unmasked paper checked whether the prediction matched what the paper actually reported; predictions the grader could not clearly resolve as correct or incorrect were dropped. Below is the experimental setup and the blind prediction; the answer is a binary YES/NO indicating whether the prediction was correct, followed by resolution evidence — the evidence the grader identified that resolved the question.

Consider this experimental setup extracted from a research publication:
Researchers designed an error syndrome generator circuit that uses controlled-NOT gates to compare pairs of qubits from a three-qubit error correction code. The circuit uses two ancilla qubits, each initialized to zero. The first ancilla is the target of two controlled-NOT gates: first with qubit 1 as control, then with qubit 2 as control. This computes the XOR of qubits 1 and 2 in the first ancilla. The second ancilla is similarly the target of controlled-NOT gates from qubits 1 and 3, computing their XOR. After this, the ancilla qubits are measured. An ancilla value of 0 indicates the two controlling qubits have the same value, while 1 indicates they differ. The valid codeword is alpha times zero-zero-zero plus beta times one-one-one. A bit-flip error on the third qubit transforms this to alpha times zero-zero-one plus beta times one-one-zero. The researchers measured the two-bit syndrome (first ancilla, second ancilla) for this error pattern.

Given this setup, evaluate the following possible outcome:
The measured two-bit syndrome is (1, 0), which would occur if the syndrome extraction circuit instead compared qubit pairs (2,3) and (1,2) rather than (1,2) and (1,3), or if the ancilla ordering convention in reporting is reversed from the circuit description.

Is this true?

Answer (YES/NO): NO